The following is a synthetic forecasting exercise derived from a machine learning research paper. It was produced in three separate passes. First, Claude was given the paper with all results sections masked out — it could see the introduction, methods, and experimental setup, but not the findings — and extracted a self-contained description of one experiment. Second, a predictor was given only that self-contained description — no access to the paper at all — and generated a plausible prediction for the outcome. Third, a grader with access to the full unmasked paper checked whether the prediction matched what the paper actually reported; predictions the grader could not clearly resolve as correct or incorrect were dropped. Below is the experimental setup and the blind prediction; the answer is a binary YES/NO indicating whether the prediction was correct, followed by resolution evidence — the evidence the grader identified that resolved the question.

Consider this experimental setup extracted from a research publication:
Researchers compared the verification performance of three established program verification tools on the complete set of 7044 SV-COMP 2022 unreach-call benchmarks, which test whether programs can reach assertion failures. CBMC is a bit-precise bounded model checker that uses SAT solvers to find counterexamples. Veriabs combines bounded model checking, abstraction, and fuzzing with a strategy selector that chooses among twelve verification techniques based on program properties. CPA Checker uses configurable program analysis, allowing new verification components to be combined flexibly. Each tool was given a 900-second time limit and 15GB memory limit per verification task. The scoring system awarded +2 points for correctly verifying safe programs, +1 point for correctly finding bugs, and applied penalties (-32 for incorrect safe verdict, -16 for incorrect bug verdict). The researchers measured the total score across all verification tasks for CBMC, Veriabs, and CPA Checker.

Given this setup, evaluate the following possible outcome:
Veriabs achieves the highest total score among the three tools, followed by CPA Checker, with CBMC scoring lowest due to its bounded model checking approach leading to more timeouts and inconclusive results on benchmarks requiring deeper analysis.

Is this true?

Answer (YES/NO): NO